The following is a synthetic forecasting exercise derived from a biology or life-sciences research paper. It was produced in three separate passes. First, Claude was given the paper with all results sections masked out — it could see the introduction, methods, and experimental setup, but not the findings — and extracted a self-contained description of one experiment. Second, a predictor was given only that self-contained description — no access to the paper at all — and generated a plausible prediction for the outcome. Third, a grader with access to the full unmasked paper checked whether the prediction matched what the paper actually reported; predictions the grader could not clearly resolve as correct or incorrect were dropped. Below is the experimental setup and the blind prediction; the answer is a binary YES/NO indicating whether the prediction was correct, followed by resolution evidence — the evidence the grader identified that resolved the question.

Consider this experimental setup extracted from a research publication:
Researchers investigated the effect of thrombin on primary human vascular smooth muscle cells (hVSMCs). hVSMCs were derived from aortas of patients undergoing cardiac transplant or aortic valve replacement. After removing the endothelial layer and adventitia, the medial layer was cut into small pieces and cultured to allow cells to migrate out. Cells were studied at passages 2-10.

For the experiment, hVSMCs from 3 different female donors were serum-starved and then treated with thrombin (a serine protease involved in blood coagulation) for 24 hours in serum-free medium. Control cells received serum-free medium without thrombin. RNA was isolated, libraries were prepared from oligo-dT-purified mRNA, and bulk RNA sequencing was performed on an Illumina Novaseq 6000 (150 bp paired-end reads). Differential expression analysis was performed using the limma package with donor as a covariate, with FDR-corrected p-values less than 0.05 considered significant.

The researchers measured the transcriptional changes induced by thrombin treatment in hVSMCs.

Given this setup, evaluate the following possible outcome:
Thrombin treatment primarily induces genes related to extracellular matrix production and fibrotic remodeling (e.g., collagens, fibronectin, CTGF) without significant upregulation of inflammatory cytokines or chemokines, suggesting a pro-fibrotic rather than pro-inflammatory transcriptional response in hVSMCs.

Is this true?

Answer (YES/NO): NO